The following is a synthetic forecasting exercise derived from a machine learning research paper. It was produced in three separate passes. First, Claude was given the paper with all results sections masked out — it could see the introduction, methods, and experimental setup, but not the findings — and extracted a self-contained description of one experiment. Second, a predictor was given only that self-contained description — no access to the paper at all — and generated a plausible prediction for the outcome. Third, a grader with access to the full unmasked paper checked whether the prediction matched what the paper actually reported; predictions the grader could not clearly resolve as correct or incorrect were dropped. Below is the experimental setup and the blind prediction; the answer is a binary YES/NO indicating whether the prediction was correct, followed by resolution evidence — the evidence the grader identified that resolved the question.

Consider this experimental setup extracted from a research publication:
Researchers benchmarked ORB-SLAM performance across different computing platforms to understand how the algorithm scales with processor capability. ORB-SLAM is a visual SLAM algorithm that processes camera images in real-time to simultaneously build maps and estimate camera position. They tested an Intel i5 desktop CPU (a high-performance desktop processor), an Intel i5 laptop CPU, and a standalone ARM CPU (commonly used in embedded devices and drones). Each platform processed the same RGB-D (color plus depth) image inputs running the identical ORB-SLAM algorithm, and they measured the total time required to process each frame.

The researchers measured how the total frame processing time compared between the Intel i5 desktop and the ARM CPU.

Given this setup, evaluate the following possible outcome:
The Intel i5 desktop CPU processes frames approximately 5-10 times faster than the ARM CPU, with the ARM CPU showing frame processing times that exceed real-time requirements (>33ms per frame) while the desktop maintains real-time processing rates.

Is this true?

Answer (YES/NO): YES